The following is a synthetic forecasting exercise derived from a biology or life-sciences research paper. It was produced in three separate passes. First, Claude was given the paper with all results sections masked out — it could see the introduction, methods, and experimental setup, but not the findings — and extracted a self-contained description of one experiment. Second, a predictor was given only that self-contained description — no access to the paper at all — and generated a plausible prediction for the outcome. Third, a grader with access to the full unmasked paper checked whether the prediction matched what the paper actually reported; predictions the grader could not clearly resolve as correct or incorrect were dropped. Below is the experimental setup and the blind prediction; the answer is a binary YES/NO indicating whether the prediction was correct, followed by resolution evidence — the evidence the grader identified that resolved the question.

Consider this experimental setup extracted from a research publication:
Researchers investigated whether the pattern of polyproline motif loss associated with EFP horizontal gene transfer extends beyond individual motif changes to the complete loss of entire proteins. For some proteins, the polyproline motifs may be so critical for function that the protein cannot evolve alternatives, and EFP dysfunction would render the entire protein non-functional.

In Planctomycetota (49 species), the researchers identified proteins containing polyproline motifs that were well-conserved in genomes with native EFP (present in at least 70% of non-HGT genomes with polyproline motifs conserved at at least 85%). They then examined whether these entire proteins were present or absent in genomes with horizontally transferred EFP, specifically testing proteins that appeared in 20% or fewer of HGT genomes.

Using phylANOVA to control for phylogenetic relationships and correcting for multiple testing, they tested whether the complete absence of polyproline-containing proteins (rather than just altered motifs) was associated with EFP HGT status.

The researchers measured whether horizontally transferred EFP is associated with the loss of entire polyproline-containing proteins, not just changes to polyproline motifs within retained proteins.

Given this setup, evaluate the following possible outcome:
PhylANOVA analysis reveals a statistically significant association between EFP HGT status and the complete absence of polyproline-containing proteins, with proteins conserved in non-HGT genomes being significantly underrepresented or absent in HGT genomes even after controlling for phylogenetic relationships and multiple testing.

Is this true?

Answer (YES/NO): YES